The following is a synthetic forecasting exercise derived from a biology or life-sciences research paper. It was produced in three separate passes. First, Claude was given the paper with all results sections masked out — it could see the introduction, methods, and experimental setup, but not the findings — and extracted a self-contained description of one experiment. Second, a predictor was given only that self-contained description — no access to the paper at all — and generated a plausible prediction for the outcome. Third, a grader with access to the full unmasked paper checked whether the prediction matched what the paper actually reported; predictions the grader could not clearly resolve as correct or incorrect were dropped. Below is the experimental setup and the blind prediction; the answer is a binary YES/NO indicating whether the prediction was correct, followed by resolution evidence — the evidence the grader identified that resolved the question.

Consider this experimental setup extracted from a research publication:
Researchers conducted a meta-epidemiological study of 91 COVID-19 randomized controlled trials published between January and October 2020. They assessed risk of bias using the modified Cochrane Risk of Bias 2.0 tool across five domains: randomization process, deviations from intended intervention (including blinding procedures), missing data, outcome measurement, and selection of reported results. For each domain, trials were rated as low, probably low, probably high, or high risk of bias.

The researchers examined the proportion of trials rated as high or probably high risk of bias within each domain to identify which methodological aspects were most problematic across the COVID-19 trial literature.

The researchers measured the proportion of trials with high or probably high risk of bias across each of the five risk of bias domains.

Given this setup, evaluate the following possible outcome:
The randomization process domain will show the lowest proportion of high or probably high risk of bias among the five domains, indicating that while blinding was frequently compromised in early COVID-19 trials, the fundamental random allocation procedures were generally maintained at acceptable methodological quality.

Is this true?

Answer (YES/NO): NO